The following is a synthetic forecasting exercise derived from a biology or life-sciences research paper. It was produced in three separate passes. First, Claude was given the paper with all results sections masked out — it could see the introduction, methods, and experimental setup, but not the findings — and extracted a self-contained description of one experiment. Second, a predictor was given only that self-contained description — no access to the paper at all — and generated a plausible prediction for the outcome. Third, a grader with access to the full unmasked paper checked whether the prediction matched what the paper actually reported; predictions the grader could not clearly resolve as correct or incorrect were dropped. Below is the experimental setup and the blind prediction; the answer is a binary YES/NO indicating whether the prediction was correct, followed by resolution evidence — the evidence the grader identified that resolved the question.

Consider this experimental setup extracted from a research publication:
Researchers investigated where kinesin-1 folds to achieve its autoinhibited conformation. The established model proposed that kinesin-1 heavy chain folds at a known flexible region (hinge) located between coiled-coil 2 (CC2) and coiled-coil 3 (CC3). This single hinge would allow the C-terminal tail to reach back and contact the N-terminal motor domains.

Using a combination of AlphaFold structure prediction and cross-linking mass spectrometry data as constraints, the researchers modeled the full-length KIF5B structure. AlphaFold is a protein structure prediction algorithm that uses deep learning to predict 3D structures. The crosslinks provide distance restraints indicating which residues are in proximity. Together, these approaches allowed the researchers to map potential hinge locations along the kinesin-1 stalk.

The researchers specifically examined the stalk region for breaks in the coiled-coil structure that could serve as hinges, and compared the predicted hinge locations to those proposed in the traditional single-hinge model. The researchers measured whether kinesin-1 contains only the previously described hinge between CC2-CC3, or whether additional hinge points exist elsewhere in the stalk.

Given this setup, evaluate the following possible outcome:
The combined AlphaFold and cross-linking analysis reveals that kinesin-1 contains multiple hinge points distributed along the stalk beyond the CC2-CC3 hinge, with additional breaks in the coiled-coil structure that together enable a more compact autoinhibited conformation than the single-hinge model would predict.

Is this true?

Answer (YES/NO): NO